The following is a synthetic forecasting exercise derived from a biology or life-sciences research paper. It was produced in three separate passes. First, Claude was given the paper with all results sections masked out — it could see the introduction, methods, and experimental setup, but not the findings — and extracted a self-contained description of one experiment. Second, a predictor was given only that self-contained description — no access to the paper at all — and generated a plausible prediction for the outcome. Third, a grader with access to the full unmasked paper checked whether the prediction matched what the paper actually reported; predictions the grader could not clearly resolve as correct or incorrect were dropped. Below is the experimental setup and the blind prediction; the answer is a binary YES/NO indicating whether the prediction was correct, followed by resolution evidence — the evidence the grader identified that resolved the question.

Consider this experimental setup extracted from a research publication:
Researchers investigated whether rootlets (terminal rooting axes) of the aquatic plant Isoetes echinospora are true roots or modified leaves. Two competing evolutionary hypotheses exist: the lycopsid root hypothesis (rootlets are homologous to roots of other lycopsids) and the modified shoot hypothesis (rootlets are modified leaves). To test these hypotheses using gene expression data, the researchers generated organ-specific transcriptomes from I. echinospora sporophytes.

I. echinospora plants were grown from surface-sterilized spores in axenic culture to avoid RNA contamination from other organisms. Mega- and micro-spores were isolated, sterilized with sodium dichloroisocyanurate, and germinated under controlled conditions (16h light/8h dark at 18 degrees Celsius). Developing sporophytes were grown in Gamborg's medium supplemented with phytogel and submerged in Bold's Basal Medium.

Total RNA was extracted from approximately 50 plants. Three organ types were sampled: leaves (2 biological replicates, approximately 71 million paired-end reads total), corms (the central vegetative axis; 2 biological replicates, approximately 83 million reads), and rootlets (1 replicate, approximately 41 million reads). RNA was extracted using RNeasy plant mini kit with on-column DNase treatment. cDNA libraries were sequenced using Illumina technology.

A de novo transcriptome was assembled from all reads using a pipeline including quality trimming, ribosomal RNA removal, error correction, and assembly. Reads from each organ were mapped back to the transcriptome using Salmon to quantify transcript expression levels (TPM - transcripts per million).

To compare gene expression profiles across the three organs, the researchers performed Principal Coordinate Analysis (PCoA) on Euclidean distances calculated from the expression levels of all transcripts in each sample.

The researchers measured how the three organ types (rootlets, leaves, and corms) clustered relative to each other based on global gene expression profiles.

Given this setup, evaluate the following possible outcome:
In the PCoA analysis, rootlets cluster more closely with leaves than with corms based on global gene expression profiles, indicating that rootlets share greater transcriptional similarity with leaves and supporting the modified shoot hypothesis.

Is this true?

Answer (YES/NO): NO